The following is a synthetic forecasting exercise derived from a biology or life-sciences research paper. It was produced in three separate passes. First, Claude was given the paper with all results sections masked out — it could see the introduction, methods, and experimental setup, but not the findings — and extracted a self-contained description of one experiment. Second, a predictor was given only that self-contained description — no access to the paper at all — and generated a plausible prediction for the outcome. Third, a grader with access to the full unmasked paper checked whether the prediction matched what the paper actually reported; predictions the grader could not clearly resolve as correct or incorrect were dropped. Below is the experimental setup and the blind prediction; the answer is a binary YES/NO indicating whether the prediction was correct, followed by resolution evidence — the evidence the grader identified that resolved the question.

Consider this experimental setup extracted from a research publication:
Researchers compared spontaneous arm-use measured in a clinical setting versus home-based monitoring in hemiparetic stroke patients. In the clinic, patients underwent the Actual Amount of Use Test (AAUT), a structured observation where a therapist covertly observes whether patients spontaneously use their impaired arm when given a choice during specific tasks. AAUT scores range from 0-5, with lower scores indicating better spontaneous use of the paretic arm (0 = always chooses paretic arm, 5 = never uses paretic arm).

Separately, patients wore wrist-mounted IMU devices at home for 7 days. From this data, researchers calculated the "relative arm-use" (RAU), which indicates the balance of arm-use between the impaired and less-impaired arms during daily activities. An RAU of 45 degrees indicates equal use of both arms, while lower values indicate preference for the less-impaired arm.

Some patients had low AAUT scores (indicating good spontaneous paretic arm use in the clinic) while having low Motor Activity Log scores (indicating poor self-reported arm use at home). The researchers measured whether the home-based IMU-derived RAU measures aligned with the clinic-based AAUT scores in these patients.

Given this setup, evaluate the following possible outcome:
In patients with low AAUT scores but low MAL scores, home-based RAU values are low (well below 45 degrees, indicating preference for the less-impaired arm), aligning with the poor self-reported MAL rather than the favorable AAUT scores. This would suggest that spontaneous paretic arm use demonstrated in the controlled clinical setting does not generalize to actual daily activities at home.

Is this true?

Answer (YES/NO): YES